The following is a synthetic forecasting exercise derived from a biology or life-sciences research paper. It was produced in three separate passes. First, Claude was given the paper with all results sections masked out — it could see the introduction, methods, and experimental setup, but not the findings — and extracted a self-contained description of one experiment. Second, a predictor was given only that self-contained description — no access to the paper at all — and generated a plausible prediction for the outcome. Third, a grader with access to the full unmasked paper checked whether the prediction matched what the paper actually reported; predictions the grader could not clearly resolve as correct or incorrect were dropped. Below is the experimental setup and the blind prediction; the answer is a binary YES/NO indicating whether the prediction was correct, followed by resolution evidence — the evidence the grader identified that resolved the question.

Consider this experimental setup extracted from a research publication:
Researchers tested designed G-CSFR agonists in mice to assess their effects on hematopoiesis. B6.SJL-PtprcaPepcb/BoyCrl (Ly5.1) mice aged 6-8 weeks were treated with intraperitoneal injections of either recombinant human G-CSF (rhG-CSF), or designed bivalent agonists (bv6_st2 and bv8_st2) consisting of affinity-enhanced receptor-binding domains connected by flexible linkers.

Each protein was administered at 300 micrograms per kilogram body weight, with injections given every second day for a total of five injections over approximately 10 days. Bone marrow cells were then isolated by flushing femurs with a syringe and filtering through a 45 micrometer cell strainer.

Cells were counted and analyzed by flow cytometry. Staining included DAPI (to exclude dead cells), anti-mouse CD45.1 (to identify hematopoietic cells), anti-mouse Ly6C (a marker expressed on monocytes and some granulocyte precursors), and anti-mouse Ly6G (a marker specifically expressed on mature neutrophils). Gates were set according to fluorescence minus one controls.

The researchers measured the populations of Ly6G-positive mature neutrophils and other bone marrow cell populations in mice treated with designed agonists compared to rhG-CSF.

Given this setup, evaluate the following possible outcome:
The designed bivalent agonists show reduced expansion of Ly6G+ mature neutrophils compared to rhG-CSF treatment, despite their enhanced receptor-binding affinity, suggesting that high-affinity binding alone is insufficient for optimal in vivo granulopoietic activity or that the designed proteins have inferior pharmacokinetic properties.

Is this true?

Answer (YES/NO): NO